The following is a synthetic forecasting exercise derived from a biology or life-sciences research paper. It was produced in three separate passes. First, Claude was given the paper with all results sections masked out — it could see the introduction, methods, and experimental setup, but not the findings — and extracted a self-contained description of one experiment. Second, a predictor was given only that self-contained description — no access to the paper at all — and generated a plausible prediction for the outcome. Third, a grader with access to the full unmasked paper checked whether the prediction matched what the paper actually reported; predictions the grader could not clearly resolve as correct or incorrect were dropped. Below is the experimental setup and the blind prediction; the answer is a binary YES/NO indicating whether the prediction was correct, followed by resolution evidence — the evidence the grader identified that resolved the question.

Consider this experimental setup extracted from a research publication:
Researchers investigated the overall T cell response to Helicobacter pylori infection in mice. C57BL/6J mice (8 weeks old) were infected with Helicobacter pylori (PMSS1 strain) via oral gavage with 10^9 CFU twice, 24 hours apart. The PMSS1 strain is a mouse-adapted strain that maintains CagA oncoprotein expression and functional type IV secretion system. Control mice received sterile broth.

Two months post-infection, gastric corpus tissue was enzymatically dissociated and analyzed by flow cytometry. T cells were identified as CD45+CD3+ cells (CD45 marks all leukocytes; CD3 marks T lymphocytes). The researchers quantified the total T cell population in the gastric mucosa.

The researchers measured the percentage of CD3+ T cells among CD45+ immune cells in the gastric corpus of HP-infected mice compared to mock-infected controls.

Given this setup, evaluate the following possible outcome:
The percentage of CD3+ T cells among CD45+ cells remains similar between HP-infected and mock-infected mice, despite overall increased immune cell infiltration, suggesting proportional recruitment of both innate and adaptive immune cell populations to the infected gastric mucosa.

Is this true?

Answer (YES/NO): NO